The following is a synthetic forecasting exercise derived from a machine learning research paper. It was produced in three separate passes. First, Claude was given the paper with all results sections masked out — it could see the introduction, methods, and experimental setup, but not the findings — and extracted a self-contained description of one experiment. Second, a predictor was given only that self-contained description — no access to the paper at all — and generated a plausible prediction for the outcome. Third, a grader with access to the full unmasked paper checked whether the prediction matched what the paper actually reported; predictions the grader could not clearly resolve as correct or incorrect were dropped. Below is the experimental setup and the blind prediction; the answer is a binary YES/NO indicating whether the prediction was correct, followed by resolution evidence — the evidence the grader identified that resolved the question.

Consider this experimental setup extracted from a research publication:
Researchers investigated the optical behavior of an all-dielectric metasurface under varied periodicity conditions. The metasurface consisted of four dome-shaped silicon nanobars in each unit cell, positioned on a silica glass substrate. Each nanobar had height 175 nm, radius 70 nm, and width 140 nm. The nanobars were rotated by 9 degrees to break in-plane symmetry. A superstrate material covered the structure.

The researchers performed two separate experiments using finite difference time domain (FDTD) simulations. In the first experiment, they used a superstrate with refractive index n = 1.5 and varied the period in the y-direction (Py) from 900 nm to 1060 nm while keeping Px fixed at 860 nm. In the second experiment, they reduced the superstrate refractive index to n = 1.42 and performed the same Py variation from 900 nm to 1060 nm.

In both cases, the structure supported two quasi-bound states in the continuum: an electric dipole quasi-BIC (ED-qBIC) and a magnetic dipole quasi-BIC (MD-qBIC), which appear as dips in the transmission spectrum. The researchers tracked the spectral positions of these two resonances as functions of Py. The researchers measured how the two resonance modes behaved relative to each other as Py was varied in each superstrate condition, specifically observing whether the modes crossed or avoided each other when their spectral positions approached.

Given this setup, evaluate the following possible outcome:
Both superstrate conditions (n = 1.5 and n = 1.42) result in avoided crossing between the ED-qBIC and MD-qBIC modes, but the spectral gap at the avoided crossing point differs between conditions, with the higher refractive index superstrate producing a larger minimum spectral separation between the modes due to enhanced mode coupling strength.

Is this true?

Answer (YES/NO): NO